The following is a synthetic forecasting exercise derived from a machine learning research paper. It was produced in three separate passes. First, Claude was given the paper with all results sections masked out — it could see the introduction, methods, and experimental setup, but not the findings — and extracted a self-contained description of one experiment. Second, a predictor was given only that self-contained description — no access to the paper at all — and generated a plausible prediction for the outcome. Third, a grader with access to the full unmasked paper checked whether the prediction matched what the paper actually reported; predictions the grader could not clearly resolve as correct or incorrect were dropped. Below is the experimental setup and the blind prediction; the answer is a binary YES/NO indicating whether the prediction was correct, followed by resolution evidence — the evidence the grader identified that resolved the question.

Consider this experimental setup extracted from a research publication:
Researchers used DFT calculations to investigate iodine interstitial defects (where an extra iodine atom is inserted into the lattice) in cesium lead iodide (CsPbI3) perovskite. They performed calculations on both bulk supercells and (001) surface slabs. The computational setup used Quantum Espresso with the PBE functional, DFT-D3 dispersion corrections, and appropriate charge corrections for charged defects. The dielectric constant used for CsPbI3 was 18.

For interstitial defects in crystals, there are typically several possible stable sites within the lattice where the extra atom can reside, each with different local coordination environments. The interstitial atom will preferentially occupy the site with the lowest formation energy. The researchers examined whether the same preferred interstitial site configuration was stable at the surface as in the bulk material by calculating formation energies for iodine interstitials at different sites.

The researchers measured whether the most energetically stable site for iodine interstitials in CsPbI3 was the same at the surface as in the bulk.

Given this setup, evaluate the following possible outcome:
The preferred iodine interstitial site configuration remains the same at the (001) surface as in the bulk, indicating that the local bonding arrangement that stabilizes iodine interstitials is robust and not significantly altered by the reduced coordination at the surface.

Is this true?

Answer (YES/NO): NO